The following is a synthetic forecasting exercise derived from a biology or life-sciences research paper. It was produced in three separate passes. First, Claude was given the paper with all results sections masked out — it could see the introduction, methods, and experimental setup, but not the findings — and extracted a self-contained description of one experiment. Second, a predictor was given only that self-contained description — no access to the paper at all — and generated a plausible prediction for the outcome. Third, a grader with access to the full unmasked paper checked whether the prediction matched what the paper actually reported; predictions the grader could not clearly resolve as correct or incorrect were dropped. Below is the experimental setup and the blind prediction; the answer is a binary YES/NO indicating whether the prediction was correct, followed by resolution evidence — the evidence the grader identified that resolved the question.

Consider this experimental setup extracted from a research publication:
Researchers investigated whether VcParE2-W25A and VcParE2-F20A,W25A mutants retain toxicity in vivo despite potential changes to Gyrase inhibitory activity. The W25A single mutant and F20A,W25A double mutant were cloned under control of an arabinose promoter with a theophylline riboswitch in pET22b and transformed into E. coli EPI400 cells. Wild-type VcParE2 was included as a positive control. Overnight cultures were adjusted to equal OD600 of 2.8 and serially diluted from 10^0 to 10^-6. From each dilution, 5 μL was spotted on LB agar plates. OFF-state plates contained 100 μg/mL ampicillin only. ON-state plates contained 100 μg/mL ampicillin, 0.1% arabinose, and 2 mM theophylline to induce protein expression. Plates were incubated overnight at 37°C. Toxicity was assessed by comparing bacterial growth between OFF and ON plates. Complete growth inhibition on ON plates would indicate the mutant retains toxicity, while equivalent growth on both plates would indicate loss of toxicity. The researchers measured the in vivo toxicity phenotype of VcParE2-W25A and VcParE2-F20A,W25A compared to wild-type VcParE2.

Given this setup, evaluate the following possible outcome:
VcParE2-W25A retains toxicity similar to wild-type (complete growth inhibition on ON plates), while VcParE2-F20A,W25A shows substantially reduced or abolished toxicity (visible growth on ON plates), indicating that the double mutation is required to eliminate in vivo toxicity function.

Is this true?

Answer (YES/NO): NO